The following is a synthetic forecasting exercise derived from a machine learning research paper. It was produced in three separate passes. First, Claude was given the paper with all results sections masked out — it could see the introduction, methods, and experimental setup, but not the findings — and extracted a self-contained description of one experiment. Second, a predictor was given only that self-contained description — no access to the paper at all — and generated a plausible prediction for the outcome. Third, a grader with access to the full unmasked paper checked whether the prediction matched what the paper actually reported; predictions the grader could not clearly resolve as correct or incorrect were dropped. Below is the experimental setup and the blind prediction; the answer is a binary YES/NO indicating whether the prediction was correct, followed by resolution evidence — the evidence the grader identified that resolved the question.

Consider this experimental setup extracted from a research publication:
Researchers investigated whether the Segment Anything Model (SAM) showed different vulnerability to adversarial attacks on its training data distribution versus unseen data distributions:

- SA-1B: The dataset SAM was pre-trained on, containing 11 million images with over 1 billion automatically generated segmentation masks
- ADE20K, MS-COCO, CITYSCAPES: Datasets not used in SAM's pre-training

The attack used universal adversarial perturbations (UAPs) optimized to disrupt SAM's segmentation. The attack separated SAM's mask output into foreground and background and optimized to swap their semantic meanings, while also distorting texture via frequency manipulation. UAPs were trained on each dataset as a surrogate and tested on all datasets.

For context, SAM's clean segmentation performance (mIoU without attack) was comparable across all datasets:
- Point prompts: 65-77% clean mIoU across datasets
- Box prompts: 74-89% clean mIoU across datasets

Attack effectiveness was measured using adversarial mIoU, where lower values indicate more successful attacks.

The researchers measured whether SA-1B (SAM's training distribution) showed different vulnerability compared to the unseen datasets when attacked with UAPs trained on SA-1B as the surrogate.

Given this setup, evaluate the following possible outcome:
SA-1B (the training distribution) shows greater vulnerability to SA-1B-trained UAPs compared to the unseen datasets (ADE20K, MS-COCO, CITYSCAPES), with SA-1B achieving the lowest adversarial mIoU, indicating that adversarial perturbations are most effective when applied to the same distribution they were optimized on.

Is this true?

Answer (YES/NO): NO